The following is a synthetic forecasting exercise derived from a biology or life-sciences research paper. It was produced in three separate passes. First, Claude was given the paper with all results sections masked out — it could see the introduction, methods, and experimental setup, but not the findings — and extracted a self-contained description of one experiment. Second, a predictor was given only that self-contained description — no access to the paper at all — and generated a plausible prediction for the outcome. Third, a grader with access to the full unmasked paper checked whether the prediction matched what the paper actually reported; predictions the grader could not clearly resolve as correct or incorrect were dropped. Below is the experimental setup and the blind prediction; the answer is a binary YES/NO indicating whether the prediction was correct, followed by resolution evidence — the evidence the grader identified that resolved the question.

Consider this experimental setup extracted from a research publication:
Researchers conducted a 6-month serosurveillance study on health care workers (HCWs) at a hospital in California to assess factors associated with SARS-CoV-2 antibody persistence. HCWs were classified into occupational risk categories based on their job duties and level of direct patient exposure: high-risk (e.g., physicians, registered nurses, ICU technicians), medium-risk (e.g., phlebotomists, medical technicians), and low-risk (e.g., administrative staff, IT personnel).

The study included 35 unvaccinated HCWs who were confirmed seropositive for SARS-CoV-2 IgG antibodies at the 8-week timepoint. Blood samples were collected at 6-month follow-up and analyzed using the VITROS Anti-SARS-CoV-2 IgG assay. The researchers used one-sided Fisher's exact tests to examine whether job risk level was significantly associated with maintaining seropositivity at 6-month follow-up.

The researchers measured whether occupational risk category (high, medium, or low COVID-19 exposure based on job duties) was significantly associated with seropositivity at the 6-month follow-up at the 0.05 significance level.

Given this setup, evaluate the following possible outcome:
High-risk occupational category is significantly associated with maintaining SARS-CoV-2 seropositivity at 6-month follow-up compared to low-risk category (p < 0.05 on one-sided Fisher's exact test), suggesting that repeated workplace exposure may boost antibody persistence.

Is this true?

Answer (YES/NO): NO